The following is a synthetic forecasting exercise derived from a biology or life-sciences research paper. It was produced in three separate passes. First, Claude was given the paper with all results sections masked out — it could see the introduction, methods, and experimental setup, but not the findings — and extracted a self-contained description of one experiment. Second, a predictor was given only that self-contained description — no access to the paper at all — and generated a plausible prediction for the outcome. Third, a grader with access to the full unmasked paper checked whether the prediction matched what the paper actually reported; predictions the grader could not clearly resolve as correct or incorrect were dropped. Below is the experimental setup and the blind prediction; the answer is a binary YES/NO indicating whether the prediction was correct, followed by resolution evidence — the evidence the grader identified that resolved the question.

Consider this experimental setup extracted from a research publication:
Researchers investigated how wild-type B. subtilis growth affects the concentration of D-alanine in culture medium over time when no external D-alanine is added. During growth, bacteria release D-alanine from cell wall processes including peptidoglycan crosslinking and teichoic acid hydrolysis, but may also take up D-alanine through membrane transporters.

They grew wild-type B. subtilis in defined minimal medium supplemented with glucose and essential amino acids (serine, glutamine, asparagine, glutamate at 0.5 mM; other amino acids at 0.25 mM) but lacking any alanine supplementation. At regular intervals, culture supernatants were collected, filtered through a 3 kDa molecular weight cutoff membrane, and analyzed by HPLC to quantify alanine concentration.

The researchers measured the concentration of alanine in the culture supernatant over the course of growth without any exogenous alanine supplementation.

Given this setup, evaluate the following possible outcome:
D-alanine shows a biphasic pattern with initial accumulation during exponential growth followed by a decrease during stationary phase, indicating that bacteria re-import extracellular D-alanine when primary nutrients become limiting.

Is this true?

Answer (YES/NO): NO